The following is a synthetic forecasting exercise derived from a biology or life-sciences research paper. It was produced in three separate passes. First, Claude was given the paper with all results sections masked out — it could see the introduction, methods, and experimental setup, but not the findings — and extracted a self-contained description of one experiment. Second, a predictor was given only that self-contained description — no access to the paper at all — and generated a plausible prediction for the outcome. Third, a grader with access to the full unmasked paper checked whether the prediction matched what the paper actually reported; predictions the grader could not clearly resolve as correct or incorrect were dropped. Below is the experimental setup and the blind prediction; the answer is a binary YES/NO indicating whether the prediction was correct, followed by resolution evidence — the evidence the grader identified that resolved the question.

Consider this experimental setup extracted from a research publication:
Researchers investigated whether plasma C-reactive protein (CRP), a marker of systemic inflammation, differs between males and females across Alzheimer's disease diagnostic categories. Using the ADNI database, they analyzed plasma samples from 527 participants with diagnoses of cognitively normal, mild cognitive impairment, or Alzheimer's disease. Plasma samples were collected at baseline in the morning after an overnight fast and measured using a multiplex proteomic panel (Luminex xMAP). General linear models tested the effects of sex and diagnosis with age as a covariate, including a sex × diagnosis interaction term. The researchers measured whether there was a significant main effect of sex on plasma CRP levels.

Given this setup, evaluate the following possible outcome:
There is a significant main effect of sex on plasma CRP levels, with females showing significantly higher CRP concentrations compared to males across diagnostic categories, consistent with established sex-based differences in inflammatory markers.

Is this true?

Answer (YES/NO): YES